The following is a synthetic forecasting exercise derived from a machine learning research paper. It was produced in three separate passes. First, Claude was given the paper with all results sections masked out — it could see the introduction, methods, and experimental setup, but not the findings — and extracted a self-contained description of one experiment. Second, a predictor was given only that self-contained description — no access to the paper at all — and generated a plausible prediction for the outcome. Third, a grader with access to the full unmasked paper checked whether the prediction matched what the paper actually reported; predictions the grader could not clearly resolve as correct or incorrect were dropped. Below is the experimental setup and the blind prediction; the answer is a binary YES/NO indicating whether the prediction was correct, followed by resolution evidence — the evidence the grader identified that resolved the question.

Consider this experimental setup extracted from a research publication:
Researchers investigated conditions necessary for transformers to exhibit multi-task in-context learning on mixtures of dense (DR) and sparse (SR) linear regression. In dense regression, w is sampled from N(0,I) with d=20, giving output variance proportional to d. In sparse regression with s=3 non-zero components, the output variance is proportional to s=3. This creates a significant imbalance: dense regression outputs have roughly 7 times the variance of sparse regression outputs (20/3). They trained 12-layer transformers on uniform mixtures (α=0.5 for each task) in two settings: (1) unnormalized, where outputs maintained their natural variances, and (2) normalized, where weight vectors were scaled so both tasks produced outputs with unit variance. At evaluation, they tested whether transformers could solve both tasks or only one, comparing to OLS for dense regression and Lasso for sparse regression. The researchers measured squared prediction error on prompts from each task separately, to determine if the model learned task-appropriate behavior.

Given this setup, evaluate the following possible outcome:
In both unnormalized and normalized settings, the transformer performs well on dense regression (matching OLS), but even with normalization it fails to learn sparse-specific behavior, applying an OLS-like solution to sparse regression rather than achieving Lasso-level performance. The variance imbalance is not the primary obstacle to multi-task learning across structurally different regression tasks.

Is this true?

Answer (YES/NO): NO